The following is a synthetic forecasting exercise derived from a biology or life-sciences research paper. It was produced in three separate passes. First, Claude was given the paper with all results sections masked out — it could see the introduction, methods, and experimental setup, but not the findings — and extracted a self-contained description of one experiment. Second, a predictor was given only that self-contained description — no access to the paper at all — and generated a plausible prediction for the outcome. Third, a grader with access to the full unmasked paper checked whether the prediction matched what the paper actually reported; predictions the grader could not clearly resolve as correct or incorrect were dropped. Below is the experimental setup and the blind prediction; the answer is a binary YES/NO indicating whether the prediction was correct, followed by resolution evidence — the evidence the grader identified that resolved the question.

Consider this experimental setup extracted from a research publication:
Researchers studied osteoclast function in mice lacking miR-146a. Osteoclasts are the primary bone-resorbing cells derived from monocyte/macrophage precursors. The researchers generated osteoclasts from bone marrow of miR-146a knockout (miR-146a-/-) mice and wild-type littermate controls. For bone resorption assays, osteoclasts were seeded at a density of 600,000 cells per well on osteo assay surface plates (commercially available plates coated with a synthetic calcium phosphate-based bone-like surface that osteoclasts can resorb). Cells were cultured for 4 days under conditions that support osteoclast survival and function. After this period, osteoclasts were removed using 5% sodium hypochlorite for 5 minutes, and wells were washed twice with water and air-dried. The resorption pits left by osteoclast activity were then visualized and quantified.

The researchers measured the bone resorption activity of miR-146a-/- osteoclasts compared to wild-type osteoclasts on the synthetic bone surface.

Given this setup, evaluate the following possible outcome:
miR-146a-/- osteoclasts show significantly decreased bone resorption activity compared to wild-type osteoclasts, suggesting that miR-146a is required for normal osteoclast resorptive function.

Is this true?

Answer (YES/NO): NO